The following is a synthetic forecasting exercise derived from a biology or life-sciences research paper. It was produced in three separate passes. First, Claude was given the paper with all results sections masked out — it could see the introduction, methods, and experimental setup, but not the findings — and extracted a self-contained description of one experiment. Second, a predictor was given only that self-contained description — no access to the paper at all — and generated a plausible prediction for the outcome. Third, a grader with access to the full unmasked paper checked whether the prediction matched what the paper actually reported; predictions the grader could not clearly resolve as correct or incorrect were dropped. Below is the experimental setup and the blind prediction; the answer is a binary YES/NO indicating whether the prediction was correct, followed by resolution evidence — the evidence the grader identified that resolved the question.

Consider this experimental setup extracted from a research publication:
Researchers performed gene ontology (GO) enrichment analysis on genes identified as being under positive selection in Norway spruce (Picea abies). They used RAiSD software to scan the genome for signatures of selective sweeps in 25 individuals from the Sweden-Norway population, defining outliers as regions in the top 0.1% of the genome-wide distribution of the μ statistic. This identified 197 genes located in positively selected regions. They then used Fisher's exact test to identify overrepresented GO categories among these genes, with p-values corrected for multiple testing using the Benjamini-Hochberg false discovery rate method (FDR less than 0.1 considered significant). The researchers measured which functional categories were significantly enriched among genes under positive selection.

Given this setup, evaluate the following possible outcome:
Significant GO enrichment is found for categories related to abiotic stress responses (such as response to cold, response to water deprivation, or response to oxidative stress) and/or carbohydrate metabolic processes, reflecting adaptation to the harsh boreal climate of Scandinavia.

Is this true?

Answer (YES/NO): NO